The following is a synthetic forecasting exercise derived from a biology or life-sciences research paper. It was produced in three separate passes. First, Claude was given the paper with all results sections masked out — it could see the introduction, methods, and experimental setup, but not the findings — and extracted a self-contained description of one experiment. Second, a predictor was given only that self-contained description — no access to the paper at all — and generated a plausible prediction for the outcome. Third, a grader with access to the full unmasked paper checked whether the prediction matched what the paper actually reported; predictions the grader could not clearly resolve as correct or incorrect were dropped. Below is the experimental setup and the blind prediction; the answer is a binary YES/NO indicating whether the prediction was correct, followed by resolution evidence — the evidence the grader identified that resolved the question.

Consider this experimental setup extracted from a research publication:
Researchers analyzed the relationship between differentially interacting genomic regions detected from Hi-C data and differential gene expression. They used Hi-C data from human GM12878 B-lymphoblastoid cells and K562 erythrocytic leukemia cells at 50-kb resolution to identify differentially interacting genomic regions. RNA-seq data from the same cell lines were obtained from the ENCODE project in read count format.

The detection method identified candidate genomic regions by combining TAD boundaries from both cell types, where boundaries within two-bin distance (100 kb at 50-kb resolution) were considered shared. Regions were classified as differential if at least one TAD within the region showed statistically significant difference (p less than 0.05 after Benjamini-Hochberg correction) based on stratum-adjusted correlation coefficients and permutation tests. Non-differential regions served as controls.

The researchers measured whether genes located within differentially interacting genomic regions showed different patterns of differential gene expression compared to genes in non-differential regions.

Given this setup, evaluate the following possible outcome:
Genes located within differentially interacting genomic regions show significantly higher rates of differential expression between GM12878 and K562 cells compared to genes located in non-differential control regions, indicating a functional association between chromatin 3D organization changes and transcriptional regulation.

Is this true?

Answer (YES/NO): YES